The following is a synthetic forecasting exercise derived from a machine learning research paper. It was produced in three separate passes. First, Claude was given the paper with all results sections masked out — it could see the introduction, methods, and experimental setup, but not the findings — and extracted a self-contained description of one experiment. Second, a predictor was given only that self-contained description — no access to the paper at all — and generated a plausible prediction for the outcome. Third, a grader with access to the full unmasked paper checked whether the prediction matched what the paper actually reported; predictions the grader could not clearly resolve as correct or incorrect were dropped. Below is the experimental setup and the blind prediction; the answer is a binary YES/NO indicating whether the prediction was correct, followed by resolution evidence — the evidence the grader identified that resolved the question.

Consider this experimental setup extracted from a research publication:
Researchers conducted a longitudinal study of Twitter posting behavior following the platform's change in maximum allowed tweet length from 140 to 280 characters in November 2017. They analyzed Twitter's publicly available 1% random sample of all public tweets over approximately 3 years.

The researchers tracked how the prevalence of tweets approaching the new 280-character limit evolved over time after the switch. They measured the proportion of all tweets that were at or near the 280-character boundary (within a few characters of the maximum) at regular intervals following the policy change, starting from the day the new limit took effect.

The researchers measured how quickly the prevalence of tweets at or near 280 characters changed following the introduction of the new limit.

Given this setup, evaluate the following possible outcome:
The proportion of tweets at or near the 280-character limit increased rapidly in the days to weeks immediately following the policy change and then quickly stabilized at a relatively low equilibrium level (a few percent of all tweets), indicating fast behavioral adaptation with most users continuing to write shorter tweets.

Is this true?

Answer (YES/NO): NO